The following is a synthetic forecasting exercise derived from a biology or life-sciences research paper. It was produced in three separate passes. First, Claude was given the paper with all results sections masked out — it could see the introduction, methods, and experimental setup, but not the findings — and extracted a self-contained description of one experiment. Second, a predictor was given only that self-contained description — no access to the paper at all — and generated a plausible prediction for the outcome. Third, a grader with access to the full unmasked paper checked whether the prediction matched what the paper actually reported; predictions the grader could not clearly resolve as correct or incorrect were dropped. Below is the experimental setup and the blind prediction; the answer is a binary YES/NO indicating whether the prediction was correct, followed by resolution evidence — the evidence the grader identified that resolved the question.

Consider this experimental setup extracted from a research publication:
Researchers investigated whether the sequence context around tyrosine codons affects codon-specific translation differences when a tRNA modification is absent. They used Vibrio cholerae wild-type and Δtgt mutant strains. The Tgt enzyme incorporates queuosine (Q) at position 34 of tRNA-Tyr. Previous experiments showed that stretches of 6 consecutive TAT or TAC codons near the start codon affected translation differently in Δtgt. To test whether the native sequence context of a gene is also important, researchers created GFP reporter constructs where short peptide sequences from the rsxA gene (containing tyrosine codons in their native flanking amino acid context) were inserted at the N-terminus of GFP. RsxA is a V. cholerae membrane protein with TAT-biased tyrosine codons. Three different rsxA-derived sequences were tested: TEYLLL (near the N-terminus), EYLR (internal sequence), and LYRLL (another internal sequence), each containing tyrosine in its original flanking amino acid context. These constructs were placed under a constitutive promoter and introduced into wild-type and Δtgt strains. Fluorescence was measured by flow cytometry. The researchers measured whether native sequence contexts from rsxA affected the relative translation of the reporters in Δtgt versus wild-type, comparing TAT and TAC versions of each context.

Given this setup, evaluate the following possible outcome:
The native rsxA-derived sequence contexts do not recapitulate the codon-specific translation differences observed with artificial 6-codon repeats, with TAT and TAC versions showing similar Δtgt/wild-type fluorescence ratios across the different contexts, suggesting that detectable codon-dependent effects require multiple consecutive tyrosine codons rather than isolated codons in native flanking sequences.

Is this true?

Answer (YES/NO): NO